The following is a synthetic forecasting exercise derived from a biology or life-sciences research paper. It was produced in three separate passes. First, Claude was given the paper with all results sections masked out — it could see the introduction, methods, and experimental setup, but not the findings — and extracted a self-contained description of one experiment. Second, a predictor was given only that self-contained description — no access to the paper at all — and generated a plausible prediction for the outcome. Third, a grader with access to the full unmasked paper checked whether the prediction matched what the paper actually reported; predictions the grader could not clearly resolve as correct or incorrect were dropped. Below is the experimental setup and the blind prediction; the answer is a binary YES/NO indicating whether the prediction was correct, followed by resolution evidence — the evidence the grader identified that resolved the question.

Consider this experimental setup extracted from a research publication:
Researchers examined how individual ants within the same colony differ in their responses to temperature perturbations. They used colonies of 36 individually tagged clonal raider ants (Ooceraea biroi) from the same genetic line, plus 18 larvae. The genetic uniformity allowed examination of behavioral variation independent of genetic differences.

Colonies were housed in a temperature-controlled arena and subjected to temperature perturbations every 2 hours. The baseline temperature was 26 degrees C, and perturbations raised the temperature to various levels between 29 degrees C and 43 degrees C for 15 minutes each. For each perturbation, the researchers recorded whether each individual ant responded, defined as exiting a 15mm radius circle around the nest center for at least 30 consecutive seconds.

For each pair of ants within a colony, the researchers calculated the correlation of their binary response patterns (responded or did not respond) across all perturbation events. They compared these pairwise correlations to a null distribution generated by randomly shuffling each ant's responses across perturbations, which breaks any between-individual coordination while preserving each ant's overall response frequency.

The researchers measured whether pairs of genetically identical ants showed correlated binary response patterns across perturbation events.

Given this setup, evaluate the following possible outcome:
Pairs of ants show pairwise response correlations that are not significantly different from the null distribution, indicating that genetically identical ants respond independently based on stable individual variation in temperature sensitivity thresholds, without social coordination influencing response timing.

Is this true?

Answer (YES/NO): NO